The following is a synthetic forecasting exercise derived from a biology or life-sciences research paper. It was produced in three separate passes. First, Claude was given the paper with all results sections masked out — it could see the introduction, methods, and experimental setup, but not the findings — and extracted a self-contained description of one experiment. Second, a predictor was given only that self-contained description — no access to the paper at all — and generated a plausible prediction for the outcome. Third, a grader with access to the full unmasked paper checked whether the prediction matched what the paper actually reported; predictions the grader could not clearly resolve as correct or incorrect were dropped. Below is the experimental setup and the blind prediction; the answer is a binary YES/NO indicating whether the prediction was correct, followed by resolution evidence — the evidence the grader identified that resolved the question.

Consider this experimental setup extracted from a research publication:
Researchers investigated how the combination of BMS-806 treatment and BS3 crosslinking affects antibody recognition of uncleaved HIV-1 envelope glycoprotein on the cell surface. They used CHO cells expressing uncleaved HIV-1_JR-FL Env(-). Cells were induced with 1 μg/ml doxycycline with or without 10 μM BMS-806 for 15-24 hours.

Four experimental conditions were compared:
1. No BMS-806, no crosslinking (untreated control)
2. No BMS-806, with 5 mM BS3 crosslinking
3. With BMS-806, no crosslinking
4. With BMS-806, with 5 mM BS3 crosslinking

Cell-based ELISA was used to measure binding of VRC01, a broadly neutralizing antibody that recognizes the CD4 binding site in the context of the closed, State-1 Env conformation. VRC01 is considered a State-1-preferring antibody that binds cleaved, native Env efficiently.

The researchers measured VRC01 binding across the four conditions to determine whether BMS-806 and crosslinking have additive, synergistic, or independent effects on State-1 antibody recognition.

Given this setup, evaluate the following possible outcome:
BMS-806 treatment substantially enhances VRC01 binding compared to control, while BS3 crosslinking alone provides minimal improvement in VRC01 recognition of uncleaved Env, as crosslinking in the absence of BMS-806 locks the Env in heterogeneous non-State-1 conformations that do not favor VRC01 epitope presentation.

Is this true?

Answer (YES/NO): NO